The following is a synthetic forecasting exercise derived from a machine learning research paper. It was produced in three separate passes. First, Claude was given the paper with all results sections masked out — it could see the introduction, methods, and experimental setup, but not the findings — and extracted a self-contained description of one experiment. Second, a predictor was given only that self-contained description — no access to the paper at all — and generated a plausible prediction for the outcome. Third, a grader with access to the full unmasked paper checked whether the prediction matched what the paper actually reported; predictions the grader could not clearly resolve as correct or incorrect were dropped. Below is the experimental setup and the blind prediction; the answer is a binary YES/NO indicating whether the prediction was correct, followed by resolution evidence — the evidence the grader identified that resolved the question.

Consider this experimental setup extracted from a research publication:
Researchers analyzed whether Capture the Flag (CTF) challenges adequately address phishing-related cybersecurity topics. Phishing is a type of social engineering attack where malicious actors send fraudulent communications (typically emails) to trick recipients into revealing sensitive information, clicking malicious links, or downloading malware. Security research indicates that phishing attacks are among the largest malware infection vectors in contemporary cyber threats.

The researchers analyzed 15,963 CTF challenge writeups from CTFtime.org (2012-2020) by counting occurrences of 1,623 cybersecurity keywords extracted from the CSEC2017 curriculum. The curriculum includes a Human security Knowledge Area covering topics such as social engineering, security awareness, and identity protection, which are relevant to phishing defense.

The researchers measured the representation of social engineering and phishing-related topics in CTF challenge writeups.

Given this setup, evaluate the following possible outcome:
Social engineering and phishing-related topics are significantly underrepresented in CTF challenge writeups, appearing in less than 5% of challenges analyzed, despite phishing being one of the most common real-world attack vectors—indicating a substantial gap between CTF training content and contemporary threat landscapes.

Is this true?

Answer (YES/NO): NO